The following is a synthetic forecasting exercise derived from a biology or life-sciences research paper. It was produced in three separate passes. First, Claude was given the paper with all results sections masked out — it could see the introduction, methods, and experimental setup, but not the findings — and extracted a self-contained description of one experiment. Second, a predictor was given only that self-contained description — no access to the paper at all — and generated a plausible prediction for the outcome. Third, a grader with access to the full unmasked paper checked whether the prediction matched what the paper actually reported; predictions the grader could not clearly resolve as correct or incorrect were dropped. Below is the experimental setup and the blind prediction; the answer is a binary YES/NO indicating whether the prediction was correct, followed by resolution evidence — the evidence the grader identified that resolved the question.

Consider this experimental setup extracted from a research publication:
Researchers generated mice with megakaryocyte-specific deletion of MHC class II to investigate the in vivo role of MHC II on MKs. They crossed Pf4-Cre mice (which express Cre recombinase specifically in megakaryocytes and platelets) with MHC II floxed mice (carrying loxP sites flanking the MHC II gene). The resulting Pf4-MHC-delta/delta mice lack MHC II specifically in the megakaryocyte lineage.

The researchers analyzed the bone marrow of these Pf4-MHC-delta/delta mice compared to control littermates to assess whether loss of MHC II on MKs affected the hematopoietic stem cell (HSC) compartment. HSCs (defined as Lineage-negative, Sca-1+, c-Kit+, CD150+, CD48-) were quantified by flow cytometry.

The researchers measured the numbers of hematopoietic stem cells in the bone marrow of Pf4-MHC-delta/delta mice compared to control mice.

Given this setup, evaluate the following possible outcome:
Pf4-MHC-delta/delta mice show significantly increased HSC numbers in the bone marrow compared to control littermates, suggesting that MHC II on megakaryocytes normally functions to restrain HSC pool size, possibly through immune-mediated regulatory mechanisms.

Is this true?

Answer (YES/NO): NO